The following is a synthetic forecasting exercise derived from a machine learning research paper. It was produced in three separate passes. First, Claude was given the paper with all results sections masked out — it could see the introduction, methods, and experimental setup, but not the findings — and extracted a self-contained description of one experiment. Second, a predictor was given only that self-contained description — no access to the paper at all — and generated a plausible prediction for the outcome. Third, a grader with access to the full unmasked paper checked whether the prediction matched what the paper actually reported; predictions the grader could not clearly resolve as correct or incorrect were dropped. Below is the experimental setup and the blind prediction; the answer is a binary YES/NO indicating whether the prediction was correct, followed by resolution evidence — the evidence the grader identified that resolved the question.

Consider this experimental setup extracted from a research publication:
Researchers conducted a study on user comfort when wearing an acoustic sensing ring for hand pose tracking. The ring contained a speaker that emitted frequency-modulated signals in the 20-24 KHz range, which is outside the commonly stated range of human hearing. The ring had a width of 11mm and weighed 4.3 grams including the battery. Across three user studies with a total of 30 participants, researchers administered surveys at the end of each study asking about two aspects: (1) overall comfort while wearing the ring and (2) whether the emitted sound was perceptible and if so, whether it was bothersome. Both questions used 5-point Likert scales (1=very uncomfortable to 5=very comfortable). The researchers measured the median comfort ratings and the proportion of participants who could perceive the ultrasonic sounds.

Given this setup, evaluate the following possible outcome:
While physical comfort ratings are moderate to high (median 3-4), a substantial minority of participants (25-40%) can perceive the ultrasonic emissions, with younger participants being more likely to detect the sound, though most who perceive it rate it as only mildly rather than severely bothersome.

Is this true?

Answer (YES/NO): NO